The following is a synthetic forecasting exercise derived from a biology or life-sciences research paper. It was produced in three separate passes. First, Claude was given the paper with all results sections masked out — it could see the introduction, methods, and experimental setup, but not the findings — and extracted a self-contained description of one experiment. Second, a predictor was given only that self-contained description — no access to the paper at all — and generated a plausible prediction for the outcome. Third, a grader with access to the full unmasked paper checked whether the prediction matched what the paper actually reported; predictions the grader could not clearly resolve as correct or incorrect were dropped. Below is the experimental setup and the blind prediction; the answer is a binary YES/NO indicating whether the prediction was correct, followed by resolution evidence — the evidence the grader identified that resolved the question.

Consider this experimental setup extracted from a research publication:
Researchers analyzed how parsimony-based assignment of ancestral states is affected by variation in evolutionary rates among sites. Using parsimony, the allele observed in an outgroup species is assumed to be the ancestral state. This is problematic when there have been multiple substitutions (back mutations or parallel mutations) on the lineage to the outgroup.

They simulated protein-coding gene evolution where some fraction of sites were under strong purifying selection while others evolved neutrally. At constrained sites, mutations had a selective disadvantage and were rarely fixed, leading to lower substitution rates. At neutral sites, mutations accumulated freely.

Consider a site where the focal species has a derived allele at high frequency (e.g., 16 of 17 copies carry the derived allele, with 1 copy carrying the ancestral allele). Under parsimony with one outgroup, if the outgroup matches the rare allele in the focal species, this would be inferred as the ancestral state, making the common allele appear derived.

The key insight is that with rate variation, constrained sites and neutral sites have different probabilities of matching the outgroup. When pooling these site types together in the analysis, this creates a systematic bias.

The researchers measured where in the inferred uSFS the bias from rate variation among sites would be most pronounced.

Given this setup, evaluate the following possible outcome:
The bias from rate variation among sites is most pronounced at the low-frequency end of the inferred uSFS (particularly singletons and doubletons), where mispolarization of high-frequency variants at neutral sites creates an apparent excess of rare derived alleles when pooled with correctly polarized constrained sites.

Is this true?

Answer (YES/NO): NO